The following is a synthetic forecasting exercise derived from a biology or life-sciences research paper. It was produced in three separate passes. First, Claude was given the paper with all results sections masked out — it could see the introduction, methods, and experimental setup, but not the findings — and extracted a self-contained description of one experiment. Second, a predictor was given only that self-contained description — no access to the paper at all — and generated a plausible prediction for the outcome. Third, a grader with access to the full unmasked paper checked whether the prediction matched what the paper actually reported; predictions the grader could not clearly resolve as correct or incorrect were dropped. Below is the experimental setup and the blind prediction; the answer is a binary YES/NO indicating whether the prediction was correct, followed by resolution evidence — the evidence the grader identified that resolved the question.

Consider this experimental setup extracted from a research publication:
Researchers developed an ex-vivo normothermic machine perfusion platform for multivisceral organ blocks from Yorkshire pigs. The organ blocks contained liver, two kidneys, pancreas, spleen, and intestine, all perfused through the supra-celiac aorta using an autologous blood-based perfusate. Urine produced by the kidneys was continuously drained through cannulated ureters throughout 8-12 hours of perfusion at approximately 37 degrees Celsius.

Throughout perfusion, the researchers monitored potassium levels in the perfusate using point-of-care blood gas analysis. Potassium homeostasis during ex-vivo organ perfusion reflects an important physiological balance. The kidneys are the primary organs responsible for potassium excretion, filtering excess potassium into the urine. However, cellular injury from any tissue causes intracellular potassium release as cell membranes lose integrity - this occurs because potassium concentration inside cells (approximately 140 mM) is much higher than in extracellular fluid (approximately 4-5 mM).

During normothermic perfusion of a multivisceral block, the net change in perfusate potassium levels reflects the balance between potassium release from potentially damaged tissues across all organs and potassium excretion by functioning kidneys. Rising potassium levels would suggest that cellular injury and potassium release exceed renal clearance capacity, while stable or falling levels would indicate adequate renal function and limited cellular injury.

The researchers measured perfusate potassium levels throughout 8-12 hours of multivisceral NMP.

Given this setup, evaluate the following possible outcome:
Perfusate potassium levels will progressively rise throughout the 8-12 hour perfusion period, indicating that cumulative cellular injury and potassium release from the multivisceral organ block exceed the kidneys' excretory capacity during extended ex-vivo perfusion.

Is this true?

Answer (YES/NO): NO